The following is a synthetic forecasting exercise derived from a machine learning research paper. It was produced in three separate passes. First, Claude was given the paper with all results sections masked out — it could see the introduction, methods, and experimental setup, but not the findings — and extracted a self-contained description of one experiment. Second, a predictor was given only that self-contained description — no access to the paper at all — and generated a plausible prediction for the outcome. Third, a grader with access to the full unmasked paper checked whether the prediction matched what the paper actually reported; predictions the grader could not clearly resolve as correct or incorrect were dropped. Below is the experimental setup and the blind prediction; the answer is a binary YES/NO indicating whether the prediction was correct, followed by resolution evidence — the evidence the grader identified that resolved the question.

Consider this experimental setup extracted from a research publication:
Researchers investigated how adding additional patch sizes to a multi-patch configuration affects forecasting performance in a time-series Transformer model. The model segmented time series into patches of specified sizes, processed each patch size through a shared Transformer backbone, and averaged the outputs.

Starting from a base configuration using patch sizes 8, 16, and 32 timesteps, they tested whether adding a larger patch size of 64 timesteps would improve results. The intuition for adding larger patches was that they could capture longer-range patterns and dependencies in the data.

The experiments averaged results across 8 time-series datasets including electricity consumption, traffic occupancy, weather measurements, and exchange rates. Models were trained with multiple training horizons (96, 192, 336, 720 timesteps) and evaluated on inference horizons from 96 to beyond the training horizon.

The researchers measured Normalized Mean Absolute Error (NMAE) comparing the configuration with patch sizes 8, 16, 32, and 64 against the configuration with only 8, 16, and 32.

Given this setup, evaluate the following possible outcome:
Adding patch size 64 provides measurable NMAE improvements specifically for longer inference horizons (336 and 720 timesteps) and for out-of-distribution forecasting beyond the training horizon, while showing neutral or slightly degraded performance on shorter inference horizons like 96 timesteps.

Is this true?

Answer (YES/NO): NO